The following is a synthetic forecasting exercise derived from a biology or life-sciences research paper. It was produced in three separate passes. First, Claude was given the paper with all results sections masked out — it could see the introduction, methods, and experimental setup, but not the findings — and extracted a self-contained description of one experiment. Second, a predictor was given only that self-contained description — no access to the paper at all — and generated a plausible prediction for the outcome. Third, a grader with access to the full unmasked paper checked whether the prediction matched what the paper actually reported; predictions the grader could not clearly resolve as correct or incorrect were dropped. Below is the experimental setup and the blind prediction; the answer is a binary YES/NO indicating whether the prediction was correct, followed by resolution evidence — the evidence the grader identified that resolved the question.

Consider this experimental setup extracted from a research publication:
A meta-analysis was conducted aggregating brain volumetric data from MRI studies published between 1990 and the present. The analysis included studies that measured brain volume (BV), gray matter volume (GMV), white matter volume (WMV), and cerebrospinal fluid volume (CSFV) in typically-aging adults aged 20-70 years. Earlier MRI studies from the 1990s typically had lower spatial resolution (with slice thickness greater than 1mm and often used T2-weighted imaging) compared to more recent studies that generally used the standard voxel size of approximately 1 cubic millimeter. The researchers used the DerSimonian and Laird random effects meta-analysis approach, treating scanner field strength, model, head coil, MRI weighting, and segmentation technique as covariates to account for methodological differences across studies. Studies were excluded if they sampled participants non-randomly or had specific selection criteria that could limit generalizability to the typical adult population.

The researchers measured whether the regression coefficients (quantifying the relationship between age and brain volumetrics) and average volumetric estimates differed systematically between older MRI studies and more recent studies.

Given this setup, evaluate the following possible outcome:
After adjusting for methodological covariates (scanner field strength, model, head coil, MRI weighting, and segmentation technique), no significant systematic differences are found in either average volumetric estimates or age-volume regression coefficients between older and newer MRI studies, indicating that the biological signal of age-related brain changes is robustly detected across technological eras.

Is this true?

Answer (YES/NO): YES